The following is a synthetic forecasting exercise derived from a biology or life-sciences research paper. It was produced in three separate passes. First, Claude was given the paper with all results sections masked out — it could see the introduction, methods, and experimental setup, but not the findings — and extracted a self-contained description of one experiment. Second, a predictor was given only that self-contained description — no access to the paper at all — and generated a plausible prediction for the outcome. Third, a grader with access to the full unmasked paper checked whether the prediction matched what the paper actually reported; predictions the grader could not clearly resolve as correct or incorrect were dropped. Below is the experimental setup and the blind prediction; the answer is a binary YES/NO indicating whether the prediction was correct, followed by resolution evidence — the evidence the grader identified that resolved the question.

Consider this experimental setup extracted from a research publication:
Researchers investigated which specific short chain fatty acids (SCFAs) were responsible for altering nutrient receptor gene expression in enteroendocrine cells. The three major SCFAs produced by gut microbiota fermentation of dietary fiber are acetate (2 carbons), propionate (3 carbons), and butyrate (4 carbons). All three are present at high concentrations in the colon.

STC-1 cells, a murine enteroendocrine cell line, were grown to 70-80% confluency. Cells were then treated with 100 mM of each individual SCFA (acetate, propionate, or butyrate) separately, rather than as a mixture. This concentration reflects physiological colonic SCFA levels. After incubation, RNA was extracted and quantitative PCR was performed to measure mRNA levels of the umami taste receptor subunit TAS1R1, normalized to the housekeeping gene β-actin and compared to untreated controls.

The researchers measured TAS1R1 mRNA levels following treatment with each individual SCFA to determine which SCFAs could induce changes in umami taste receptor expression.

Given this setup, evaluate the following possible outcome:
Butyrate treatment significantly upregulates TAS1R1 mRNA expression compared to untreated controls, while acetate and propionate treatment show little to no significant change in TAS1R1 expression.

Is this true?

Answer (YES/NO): NO